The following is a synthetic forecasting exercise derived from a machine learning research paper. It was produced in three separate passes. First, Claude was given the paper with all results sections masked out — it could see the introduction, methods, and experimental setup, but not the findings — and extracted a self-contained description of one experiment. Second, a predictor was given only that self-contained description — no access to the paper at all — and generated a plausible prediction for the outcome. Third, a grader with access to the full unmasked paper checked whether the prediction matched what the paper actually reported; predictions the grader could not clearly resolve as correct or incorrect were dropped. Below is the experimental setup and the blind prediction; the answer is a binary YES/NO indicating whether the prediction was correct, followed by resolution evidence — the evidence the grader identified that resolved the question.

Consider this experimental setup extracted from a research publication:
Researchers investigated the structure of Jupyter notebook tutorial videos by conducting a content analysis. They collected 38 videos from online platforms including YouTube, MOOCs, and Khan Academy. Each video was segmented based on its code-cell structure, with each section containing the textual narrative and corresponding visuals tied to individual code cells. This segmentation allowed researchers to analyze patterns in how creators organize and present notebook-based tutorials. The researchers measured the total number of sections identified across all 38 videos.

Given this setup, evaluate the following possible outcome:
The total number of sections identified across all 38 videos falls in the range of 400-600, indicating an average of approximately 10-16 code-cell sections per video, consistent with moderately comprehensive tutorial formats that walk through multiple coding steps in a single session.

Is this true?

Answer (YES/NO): NO